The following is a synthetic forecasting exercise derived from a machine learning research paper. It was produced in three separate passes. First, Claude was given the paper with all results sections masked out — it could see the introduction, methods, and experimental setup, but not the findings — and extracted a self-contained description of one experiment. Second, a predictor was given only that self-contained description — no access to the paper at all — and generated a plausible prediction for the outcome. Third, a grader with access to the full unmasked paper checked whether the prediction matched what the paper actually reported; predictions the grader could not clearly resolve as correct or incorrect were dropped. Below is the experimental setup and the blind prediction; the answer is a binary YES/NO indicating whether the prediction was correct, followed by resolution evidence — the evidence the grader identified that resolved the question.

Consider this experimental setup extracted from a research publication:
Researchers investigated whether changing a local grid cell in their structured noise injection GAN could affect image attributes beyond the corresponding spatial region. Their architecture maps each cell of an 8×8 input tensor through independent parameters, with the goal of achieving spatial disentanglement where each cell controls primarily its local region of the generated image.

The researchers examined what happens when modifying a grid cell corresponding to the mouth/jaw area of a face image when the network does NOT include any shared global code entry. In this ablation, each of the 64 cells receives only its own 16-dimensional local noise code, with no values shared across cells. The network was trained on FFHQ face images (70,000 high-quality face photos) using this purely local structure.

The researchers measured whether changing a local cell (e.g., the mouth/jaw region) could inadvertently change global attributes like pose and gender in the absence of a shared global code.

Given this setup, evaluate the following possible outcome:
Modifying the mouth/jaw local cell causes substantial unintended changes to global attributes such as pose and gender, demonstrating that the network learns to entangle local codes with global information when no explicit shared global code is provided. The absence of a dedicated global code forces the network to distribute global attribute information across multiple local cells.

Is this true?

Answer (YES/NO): YES